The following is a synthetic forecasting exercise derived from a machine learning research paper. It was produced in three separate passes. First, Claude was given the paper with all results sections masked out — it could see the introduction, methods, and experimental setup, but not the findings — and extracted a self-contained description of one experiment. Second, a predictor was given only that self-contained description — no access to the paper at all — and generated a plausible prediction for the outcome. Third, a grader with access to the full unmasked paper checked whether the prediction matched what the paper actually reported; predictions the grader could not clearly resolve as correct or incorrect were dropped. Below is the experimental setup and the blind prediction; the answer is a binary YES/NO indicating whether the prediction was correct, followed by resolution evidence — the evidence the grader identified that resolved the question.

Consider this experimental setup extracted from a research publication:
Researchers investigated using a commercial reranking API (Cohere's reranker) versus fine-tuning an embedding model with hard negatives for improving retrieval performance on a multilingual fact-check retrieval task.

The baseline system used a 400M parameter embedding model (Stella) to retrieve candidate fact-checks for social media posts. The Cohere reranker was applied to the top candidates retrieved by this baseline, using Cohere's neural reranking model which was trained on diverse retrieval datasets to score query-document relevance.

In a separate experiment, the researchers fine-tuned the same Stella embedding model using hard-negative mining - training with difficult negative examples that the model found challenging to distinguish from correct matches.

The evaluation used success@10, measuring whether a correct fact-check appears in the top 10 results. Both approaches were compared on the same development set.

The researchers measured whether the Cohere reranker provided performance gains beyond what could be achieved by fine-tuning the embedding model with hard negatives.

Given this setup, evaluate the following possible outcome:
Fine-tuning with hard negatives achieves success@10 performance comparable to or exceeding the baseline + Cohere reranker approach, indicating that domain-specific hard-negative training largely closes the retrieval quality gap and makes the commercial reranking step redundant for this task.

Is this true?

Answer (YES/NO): YES